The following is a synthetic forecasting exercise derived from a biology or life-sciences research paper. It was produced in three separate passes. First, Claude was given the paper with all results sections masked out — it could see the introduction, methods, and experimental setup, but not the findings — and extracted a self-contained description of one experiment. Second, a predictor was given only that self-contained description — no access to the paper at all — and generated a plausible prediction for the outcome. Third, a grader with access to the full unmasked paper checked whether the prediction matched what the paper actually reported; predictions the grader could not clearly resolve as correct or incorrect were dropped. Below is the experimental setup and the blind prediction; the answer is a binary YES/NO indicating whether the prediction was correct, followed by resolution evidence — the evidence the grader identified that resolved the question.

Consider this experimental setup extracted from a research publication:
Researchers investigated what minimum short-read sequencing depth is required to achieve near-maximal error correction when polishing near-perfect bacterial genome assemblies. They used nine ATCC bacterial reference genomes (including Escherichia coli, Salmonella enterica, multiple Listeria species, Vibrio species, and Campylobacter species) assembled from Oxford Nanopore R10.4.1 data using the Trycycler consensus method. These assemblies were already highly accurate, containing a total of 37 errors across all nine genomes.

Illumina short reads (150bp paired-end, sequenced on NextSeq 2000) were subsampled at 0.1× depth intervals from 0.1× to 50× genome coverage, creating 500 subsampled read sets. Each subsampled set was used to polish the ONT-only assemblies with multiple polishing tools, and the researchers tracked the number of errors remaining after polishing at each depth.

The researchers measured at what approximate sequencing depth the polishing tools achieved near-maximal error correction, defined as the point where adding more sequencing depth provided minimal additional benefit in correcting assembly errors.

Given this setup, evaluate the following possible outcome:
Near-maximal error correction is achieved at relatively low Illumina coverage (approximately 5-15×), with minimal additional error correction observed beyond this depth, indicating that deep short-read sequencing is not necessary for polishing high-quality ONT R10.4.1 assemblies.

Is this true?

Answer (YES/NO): NO